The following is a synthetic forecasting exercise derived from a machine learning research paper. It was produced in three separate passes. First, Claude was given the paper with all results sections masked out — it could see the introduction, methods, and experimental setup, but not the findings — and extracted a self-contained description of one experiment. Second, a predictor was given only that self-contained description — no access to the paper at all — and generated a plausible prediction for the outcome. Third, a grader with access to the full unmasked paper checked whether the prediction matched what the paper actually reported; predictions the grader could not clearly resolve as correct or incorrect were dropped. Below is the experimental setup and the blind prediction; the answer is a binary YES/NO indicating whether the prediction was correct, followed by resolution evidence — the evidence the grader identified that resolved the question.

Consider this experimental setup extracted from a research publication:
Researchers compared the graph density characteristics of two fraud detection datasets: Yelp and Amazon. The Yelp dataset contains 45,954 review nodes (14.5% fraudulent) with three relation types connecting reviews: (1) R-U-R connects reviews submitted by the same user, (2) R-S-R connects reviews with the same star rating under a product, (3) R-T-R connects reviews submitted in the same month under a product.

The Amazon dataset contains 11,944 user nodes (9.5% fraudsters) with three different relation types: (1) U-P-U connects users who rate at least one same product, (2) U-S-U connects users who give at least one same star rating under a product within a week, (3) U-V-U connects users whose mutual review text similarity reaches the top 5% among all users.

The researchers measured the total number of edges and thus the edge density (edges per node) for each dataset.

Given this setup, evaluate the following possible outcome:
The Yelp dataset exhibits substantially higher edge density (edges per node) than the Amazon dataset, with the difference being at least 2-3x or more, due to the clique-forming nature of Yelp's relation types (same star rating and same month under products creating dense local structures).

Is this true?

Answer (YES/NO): NO